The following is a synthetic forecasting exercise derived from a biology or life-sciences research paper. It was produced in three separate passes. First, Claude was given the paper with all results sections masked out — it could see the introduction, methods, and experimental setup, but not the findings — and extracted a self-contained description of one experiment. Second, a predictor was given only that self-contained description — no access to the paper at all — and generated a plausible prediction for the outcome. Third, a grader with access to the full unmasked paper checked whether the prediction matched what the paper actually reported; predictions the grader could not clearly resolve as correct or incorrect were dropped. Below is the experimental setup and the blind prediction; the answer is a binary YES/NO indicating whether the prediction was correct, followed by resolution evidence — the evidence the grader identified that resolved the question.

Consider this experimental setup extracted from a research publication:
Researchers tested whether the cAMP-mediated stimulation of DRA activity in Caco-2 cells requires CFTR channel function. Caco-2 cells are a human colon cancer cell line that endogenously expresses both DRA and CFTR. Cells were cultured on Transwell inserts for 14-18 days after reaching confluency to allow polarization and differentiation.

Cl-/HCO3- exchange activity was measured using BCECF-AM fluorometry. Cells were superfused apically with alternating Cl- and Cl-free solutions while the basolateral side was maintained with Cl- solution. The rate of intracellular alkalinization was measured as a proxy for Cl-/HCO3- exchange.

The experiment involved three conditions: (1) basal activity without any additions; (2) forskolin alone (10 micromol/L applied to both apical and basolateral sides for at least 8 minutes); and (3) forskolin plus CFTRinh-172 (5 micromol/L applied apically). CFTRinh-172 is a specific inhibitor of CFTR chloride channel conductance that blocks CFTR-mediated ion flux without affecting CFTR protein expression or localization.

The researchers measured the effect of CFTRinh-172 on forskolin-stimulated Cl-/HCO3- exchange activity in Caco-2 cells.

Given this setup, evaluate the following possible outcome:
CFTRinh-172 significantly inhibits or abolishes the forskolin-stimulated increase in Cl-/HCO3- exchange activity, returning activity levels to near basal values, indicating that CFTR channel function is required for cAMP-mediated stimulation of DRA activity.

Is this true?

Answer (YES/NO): NO